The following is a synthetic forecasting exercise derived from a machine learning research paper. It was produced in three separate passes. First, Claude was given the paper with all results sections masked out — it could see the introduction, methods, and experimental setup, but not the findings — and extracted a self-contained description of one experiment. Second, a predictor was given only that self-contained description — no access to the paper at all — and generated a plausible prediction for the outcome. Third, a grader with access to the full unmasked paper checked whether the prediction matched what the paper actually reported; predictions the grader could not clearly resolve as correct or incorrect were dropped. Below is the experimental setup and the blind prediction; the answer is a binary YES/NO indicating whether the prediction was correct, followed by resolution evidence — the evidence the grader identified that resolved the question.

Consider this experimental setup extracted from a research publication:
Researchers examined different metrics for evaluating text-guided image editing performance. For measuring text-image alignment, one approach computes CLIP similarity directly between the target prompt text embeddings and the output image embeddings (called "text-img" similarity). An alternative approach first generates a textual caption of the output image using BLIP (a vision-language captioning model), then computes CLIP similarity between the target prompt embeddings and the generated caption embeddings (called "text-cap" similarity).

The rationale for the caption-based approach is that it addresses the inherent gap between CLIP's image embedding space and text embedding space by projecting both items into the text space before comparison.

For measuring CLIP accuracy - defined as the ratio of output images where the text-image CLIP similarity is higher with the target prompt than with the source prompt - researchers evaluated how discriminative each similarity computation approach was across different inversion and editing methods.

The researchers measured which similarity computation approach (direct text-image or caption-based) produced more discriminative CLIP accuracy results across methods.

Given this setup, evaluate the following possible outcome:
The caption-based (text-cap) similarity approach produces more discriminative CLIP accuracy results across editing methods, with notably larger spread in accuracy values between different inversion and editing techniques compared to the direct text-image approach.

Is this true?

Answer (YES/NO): YES